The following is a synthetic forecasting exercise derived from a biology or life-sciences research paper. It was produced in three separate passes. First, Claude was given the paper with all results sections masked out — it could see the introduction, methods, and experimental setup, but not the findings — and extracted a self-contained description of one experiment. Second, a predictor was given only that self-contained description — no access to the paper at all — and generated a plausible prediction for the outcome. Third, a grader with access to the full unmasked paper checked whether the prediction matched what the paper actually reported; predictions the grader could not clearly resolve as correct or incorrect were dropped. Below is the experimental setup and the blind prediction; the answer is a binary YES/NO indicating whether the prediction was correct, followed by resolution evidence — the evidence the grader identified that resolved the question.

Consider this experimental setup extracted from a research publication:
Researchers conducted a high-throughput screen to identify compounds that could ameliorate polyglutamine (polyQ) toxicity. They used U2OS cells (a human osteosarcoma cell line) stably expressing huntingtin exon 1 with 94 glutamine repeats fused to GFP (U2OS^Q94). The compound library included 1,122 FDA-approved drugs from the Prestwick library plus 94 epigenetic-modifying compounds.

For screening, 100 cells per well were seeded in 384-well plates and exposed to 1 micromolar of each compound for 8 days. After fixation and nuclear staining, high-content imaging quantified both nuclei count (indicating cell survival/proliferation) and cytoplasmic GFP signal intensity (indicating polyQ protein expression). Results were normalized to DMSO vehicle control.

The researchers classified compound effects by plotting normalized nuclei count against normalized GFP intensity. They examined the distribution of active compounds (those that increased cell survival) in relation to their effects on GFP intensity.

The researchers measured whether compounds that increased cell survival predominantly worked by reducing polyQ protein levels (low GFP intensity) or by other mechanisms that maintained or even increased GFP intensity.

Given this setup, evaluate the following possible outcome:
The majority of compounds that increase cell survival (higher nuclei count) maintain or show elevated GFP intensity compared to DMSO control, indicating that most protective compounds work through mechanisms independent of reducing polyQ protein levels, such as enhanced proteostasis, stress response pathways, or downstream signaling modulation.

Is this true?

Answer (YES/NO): NO